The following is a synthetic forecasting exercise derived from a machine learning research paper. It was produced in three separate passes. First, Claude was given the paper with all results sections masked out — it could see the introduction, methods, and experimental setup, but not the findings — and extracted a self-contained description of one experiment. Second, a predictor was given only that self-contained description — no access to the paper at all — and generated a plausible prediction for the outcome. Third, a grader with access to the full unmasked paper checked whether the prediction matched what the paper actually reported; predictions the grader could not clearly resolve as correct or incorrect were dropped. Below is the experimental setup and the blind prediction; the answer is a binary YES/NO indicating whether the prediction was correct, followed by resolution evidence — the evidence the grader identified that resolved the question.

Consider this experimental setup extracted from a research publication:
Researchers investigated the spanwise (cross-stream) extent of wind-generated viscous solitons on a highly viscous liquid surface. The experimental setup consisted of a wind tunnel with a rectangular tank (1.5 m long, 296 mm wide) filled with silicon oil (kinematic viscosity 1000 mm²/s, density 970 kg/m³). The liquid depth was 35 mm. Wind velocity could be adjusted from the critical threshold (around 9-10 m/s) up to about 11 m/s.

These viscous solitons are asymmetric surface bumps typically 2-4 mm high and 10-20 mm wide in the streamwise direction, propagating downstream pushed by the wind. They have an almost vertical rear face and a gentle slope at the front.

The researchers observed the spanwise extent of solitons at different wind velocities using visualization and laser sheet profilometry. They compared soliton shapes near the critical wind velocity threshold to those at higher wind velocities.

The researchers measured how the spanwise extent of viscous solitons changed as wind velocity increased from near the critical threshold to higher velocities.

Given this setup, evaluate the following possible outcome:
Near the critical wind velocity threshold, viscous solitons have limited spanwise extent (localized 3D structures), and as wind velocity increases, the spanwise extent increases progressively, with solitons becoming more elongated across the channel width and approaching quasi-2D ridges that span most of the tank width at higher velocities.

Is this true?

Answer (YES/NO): YES